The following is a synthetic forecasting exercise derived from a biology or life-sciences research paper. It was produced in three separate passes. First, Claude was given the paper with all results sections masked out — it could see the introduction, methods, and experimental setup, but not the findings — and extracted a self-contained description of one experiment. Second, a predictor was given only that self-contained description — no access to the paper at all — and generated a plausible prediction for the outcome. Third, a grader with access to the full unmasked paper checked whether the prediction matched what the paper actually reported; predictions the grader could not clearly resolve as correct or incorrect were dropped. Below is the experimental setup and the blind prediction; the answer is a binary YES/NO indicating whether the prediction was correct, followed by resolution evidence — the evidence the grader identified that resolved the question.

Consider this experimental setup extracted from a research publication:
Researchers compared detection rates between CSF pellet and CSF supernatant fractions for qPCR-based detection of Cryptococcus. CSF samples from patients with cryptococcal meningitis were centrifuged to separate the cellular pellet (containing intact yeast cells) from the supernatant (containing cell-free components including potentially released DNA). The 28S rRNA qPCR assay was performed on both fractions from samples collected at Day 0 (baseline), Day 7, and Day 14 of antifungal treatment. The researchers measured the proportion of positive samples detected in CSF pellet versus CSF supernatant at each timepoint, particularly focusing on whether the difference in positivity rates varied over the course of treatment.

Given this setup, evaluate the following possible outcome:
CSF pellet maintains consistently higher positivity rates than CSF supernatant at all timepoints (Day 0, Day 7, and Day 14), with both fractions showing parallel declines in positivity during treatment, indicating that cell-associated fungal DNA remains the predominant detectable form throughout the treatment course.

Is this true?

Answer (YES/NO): NO